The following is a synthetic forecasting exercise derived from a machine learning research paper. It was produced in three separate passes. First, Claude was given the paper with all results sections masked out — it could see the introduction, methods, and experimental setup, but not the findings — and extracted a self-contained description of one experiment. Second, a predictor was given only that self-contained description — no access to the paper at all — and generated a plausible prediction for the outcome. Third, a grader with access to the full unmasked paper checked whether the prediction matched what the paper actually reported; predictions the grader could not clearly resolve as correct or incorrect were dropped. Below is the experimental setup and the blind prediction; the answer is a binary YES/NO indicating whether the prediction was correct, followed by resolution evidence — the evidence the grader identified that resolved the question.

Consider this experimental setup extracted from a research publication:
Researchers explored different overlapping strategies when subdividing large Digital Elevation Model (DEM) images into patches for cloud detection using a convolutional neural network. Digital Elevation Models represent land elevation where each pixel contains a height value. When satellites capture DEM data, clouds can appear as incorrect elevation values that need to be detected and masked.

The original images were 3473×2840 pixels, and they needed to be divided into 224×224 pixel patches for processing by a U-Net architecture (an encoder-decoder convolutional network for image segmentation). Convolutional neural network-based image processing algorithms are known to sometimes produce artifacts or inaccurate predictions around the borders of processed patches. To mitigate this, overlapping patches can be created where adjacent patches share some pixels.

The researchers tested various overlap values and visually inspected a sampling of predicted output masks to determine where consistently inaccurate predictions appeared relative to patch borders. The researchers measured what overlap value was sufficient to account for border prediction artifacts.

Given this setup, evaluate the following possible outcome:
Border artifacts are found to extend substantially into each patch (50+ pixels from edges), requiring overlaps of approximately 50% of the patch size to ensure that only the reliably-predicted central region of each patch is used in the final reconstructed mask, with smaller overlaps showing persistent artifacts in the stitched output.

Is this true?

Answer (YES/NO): NO